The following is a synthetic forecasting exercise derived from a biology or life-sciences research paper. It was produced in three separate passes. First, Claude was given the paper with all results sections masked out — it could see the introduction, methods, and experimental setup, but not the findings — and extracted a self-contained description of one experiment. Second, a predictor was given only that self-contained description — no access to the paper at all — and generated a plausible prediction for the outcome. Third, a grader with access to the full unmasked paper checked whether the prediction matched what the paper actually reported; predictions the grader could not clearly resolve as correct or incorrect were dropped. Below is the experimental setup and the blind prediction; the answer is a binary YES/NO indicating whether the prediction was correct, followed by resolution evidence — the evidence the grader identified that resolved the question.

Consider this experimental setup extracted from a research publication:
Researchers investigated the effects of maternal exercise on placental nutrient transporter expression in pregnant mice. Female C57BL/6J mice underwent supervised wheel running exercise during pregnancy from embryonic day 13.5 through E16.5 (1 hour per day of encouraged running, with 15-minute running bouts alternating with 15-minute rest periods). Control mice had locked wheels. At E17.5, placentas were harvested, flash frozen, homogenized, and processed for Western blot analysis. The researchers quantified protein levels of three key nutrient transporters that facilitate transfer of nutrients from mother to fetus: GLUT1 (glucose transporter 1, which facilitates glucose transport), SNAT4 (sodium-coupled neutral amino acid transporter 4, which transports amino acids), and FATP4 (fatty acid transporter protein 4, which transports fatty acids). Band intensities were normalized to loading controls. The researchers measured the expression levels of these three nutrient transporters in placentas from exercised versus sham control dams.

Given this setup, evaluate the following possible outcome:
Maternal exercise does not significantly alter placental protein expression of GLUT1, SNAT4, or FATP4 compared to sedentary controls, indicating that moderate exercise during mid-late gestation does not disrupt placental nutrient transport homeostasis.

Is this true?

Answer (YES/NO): YES